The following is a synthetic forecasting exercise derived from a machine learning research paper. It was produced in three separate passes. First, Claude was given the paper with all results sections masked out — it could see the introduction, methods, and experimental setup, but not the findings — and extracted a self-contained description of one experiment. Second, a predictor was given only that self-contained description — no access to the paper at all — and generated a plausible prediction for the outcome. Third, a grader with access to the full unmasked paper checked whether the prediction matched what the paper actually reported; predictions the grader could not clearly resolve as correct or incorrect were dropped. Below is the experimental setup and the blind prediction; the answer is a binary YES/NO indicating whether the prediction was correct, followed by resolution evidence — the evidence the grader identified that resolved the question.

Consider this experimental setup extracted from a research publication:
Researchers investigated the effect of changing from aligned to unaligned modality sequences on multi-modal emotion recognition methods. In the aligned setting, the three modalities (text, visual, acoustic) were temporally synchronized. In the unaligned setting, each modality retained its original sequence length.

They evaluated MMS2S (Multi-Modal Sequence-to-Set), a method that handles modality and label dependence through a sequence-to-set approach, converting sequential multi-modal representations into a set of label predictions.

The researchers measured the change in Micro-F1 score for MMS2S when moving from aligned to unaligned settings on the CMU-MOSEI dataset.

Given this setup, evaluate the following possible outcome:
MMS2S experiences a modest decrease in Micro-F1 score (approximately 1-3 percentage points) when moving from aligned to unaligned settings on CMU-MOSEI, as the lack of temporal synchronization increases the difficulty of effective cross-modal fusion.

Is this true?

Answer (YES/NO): YES